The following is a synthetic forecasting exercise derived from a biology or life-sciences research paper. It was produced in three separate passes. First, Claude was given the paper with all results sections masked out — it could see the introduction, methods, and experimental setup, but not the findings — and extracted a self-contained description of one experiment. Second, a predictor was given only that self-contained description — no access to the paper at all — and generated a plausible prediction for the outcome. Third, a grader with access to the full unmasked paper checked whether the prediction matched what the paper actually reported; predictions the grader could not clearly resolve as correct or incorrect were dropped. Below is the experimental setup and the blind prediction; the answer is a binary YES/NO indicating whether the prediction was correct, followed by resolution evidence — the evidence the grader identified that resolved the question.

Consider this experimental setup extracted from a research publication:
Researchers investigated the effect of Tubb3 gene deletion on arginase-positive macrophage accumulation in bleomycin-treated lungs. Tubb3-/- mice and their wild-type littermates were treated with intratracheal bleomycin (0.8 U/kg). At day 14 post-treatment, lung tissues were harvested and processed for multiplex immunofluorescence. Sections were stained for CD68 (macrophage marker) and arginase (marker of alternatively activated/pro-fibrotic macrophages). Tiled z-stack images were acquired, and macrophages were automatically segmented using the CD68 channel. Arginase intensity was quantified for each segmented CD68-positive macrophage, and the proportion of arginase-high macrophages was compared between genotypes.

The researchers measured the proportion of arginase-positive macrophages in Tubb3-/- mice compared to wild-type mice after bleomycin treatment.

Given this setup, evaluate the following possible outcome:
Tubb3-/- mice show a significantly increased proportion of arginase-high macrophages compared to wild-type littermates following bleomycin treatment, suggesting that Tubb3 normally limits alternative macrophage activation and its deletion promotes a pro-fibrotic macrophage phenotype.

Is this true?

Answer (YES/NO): YES